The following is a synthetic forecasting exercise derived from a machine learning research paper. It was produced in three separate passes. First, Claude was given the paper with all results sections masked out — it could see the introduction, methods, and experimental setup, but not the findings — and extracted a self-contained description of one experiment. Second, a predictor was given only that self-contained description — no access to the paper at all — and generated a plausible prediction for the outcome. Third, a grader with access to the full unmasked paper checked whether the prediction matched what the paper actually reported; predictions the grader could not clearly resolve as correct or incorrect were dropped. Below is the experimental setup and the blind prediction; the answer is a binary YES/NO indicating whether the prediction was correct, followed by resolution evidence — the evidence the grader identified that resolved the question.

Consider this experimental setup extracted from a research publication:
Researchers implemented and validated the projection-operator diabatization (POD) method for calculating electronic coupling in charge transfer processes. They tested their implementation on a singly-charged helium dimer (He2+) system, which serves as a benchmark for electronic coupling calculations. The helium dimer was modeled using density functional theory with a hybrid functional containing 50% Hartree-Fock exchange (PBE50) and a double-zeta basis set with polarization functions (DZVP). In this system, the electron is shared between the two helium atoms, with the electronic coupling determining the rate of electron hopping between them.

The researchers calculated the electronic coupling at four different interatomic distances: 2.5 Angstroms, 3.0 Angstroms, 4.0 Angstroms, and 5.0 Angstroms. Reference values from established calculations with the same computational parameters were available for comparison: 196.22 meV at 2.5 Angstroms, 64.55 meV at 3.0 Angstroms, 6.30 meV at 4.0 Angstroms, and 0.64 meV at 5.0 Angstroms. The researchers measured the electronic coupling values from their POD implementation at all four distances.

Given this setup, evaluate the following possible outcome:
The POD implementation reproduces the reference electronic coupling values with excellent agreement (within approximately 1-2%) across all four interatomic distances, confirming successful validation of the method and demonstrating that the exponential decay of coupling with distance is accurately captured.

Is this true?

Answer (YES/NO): NO